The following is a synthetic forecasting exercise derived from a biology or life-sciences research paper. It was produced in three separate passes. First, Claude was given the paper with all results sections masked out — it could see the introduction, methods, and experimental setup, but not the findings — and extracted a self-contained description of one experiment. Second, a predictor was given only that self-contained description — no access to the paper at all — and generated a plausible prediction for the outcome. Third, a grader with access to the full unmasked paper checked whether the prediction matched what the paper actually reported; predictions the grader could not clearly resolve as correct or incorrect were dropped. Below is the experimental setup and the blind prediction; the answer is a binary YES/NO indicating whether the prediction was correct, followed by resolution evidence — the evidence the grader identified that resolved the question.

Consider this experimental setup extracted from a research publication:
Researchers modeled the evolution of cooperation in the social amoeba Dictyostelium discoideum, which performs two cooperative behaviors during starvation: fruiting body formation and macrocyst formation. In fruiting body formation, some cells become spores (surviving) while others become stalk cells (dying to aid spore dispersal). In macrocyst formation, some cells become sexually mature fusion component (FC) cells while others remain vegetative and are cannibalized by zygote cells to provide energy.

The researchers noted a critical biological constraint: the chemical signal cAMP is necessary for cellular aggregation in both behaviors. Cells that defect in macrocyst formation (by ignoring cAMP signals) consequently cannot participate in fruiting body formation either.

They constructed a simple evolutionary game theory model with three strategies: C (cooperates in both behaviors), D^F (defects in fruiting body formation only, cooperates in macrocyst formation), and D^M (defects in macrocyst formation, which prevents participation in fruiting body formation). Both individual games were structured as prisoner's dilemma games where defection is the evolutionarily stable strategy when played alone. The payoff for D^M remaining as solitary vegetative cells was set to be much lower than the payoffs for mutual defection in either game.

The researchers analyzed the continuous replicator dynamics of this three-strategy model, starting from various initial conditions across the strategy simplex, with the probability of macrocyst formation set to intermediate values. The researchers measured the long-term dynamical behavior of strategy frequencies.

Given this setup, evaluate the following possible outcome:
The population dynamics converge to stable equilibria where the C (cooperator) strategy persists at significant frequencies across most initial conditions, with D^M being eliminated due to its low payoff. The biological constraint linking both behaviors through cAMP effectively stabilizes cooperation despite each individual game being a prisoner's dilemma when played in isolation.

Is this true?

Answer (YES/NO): NO